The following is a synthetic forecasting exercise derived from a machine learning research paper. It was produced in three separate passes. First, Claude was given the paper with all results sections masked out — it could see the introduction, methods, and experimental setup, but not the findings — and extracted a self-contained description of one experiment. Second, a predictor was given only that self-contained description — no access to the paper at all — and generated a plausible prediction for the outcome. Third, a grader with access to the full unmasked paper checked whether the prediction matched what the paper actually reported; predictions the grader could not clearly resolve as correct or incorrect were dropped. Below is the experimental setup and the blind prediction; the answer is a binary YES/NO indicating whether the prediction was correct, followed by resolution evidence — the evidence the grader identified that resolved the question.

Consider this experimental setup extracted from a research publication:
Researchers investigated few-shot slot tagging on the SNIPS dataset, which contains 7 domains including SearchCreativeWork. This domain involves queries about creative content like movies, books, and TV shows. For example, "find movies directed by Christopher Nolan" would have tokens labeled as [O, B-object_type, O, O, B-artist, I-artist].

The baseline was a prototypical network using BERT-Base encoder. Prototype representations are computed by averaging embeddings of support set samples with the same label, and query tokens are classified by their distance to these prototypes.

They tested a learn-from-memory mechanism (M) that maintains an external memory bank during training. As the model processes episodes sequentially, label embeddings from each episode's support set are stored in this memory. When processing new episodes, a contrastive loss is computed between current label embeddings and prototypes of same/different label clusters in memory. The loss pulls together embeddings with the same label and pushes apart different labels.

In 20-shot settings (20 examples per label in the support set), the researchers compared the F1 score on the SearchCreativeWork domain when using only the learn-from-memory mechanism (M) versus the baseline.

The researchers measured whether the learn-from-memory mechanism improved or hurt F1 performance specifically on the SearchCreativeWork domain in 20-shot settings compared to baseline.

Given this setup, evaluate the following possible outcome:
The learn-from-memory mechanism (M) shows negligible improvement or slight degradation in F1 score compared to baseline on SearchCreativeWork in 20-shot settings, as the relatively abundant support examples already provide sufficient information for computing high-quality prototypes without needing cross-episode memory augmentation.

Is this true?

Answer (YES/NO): YES